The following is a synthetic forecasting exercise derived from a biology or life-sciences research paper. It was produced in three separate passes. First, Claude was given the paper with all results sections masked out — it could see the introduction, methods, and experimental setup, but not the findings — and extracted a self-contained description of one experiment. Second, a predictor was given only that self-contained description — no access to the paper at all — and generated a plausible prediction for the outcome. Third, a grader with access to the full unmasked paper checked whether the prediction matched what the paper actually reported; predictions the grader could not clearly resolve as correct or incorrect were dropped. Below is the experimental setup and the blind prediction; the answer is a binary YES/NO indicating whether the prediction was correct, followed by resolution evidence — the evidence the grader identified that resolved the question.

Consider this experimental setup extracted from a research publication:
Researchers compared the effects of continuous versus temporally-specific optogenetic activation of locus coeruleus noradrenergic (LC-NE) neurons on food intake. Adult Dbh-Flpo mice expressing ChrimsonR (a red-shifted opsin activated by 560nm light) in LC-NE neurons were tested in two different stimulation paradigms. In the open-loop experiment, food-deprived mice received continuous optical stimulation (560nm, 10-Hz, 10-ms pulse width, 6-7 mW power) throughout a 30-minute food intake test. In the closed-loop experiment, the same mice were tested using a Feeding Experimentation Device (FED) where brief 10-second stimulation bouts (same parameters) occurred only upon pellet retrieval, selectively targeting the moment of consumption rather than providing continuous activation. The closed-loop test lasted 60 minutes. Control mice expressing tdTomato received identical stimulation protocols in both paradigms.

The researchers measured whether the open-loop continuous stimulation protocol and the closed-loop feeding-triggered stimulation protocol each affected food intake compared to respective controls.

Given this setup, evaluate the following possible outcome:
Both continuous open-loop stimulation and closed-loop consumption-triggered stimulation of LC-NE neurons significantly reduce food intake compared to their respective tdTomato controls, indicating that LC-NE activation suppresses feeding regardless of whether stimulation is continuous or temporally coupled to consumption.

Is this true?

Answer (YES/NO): YES